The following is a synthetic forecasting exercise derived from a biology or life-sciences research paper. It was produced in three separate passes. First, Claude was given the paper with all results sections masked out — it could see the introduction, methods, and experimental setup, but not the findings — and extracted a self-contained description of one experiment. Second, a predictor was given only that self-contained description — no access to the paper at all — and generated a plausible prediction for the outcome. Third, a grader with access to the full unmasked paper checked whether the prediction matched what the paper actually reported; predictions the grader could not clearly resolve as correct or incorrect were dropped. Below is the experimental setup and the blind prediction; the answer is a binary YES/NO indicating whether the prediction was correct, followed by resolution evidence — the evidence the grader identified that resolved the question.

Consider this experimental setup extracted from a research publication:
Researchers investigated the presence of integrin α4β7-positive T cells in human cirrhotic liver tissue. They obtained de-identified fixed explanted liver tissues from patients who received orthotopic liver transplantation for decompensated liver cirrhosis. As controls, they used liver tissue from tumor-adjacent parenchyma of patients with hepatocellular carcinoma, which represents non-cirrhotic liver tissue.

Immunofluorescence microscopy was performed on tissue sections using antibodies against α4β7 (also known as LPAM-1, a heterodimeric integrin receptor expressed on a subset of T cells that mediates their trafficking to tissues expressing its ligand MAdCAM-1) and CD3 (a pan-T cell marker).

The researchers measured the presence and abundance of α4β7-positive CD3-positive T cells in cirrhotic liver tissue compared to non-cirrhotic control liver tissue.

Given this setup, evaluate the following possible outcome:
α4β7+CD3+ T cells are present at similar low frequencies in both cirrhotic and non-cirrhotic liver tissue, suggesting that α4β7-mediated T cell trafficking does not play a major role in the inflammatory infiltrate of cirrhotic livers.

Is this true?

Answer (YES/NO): NO